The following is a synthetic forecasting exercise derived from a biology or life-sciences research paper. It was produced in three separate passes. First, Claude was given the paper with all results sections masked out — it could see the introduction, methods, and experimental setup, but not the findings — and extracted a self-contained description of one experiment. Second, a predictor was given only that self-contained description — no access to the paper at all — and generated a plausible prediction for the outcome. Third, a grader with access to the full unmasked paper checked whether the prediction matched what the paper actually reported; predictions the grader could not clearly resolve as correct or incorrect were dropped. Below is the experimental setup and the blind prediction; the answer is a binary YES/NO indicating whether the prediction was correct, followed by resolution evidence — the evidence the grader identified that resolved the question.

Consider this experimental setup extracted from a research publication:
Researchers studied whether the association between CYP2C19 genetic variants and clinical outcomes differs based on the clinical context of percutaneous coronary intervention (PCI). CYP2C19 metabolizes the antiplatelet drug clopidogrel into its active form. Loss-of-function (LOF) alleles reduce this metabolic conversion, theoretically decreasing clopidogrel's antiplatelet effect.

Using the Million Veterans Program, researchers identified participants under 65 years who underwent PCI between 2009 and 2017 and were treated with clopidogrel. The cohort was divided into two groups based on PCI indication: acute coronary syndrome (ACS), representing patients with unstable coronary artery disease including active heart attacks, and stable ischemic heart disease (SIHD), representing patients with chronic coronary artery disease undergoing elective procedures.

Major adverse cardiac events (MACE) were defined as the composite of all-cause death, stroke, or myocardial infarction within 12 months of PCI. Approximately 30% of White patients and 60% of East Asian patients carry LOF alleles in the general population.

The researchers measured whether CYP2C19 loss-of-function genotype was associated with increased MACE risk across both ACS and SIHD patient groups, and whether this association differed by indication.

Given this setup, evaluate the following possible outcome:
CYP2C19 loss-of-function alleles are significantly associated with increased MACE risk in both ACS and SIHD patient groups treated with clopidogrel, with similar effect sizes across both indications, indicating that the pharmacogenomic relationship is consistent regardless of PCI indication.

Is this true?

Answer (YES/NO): NO